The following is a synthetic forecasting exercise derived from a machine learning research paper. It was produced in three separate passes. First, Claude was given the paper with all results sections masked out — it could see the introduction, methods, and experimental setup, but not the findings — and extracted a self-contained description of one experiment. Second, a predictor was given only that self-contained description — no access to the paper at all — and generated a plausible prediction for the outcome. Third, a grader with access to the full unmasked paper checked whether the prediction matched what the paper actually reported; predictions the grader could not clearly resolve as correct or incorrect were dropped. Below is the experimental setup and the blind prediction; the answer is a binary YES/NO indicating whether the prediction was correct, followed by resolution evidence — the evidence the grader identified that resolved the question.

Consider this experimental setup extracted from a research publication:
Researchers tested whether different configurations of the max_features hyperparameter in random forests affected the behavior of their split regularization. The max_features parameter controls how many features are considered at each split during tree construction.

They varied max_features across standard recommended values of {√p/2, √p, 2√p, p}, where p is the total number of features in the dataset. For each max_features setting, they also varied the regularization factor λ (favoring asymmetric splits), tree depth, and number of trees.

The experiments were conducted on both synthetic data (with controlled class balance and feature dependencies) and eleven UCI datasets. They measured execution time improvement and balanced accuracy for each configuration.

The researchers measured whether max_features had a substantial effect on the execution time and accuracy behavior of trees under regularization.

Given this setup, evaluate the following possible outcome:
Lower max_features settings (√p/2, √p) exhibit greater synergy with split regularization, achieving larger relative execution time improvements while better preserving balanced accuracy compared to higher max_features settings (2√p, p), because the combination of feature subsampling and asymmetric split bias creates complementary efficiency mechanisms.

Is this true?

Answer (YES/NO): NO